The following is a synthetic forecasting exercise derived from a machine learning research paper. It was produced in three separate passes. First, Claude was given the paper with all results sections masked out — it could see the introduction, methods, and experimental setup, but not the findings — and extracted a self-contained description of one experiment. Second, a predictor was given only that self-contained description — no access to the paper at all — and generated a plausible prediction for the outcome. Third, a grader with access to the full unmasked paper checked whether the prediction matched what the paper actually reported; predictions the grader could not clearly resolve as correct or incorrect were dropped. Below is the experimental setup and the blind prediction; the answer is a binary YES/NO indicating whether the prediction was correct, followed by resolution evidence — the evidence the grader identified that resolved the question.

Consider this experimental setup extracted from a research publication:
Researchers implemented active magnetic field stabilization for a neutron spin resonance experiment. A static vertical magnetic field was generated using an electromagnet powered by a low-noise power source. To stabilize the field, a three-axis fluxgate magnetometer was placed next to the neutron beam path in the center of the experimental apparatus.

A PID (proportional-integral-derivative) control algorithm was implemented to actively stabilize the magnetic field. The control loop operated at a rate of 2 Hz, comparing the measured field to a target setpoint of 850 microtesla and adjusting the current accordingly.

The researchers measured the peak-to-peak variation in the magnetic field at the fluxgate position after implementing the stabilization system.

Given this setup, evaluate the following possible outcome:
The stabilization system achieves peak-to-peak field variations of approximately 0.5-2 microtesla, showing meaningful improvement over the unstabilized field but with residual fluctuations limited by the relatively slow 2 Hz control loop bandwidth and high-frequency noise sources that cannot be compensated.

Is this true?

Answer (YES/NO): NO